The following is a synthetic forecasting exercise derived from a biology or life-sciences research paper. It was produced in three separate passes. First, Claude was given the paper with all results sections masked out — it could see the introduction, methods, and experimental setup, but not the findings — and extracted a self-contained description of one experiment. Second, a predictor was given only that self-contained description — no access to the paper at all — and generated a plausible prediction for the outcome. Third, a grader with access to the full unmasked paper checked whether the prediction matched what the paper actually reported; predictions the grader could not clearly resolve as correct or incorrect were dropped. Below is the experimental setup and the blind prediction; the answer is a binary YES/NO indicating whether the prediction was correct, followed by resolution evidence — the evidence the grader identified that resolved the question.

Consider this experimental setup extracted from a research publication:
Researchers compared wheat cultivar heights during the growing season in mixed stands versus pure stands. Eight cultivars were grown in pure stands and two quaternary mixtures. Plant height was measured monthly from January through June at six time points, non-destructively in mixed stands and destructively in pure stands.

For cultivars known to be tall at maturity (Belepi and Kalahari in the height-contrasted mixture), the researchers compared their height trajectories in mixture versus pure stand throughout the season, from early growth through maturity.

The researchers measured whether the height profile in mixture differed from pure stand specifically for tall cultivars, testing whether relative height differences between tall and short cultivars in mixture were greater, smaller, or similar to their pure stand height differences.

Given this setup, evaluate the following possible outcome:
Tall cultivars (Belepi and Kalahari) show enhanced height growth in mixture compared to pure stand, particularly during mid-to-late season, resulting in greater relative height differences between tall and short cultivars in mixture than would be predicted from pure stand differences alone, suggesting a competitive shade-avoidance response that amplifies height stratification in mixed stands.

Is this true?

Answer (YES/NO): NO